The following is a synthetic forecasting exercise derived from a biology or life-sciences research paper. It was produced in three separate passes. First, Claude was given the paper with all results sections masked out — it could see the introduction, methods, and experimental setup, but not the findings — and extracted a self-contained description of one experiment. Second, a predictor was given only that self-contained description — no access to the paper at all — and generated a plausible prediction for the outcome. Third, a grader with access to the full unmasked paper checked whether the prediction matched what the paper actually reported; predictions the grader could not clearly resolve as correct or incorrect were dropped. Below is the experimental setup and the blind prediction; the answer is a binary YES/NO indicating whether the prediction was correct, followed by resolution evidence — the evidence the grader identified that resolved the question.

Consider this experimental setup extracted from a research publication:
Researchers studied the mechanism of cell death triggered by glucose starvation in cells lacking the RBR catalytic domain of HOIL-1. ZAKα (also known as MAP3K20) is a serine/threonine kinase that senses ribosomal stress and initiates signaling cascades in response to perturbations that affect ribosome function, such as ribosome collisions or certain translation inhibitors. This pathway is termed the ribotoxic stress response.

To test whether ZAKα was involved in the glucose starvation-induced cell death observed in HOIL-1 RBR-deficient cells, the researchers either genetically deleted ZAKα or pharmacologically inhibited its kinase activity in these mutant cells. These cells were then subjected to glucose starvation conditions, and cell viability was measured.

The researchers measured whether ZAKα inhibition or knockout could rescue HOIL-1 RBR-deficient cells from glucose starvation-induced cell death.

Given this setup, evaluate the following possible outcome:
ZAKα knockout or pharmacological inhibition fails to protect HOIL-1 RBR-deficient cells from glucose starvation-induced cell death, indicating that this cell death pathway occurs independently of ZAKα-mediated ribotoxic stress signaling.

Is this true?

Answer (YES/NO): NO